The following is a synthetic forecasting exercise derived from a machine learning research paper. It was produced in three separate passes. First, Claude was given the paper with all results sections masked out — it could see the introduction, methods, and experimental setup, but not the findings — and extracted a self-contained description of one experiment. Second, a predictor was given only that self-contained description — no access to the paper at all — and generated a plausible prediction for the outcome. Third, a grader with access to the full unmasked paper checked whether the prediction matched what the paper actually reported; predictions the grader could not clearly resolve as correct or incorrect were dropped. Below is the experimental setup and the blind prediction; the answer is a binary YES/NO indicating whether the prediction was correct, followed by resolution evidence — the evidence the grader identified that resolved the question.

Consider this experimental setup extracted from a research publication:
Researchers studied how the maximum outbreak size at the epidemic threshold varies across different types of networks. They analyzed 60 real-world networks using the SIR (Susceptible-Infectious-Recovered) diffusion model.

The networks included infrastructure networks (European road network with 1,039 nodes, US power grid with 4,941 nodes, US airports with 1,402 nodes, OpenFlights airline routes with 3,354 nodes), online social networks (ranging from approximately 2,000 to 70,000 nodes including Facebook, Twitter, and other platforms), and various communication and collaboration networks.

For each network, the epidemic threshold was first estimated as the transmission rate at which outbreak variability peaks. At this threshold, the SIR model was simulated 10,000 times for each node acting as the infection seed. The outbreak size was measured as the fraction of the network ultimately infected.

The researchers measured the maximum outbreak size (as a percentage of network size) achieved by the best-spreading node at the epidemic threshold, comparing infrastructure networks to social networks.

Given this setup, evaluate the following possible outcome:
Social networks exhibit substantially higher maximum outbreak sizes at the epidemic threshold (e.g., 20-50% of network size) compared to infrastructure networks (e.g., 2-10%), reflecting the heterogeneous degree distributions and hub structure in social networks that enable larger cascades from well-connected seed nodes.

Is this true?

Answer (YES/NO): NO